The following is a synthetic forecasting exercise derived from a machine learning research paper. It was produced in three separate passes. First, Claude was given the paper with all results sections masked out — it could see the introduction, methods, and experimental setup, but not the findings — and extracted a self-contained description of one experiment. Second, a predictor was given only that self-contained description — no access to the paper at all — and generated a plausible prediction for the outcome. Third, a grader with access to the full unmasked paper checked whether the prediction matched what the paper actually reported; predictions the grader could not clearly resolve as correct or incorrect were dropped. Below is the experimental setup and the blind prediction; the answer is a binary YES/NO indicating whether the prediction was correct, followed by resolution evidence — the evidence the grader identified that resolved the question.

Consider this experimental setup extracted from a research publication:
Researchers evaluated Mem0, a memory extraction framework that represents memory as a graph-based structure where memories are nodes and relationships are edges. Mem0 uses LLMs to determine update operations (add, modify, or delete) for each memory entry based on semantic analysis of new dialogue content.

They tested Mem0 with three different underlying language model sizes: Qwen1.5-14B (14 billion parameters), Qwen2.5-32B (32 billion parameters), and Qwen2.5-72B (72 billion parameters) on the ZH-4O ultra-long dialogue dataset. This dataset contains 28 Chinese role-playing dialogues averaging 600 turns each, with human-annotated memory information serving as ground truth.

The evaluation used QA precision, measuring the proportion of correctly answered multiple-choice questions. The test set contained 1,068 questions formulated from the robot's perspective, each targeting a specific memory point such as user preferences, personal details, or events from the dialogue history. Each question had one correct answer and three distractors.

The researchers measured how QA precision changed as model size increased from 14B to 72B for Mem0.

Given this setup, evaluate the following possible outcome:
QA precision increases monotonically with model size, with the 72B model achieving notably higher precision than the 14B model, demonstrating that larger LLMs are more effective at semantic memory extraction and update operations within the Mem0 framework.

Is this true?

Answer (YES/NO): YES